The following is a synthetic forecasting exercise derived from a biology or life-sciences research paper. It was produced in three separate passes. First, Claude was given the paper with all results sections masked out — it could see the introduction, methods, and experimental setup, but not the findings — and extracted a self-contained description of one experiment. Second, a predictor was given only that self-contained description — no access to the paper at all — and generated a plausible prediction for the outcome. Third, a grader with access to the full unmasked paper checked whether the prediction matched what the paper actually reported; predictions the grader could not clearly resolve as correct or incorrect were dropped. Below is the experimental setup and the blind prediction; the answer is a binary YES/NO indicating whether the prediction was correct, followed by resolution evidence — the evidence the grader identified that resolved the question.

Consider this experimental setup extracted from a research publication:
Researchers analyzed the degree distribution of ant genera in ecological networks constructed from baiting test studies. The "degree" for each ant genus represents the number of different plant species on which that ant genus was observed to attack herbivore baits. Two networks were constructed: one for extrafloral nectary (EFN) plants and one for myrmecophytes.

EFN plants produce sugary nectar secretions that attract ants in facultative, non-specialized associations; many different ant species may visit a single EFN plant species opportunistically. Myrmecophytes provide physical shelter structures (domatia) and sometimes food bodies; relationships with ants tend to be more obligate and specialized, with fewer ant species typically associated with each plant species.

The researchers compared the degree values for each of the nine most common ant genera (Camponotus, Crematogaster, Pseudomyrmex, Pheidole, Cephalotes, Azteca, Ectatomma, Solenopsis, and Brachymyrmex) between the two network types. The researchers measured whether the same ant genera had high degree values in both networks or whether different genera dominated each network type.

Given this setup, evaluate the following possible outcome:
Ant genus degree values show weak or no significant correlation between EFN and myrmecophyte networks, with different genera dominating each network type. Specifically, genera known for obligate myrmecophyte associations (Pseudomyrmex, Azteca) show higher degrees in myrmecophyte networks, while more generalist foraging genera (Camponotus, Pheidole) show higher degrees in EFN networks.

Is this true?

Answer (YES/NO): NO